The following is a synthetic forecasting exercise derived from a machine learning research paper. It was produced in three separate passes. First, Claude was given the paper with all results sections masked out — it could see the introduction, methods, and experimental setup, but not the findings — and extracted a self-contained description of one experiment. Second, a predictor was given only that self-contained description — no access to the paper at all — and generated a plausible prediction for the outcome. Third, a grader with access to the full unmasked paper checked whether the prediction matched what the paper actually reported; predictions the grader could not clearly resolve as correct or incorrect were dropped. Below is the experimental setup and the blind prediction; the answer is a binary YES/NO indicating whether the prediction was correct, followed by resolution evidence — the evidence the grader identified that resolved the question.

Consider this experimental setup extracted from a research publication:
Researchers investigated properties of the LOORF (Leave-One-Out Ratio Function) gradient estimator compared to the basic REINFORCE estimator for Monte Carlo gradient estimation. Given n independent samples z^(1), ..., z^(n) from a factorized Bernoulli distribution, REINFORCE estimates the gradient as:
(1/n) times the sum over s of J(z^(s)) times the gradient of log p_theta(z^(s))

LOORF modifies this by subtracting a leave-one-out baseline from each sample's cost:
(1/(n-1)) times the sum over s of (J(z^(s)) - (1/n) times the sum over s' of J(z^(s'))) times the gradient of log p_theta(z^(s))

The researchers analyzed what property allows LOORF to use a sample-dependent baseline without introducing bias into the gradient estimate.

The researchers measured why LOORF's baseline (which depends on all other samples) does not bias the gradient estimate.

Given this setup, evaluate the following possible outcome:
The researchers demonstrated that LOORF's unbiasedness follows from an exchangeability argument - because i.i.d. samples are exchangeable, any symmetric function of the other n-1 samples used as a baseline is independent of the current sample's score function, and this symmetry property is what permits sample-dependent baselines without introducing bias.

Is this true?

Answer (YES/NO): NO